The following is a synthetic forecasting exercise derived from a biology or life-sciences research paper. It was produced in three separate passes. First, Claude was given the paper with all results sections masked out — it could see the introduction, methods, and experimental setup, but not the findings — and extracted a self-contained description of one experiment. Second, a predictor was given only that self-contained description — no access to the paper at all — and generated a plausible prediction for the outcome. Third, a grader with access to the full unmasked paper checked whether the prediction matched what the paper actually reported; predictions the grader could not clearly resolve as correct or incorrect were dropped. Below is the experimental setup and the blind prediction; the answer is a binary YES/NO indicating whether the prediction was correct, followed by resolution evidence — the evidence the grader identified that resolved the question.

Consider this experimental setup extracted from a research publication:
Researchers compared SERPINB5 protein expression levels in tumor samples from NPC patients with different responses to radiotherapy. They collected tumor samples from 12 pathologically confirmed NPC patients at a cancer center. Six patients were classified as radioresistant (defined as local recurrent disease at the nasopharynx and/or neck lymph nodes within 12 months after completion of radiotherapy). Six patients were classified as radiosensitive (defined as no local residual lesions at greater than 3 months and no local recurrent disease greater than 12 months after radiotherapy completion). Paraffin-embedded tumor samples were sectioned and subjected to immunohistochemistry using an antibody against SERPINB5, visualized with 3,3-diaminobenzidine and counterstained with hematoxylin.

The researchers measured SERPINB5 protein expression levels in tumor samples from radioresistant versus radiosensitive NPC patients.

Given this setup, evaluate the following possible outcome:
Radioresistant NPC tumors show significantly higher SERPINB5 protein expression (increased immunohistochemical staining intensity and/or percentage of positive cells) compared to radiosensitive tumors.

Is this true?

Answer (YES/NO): YES